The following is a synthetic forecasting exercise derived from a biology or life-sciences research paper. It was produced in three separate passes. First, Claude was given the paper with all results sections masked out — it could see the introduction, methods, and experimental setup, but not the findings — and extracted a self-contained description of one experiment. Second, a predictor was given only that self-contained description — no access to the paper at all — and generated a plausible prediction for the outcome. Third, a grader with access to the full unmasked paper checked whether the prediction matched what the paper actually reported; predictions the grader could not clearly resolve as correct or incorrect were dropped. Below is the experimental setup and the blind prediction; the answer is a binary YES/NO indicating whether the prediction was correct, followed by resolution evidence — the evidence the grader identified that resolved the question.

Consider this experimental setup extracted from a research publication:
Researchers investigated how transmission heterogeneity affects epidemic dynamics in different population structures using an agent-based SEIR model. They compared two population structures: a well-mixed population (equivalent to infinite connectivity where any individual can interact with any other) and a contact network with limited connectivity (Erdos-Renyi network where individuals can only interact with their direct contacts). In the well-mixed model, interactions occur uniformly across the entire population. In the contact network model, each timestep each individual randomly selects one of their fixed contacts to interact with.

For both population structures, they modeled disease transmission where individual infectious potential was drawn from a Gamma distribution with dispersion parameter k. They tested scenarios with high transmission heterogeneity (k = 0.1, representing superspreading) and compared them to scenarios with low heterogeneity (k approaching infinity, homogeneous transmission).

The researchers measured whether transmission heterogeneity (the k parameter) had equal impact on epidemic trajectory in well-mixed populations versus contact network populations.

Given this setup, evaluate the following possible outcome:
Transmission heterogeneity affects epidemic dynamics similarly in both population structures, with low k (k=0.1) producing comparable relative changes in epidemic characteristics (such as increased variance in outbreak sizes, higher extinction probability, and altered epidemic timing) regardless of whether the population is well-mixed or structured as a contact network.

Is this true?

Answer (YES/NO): NO